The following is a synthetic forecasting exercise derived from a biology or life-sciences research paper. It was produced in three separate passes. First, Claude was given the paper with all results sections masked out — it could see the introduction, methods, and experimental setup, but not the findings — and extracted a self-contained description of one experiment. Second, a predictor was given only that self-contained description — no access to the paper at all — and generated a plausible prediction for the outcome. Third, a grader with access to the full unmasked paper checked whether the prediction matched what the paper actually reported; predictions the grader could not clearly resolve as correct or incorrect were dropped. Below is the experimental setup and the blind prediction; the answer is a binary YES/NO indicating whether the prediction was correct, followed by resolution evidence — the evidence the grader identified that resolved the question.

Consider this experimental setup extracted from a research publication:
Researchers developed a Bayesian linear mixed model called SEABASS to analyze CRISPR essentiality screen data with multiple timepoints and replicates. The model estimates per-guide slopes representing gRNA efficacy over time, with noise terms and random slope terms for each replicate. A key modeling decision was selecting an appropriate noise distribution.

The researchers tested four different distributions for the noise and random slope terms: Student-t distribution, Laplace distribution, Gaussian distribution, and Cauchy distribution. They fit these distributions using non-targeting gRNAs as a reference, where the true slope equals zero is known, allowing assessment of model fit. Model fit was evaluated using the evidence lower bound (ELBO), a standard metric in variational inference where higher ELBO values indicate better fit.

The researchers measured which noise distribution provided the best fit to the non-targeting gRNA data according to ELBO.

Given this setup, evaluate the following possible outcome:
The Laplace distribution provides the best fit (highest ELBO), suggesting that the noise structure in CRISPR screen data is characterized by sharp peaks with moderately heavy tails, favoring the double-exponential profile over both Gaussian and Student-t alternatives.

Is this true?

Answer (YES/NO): NO